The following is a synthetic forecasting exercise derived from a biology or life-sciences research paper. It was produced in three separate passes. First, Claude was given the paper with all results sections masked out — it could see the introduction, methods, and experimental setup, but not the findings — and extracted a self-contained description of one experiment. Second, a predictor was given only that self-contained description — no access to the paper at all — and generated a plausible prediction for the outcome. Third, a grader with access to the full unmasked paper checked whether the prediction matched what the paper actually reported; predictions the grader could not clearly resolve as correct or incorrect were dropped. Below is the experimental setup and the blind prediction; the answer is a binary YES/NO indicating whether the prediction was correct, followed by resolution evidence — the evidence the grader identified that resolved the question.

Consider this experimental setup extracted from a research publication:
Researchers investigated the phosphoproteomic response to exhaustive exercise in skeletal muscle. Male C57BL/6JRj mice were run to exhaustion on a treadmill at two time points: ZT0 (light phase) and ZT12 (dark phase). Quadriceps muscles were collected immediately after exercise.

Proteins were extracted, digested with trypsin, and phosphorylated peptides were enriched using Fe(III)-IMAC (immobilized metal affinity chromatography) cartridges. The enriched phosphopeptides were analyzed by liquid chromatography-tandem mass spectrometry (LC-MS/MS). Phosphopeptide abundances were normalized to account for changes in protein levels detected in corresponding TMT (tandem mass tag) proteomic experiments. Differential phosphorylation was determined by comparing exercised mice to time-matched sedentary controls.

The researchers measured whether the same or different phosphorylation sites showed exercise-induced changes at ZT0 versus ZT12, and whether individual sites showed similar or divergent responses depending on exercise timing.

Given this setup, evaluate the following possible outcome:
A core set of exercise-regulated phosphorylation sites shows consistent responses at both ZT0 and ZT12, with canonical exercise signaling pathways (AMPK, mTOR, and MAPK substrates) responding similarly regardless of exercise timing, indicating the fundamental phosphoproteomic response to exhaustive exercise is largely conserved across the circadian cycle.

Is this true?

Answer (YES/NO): NO